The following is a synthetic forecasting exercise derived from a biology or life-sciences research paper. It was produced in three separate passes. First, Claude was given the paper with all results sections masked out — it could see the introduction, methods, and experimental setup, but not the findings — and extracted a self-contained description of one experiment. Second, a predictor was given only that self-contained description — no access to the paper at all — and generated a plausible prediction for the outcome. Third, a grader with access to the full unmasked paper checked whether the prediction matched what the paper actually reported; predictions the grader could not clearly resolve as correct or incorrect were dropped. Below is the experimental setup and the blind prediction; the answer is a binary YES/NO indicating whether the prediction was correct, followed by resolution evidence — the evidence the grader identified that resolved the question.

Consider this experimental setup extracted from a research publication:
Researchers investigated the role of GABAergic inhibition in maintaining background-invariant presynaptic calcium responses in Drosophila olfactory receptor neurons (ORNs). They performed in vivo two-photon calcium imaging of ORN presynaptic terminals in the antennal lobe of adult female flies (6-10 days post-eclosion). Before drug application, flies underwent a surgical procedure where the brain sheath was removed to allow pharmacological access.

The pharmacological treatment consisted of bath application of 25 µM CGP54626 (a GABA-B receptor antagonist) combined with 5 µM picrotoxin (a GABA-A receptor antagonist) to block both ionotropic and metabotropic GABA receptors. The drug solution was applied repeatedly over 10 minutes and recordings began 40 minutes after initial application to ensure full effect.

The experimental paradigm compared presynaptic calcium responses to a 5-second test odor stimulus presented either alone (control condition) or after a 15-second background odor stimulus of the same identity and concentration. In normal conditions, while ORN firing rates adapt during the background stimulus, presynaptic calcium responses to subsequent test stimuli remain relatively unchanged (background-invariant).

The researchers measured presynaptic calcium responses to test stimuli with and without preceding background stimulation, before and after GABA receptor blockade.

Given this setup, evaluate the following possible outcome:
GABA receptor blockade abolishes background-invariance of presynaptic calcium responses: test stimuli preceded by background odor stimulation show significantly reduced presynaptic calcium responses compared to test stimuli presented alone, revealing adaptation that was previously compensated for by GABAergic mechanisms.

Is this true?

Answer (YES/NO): YES